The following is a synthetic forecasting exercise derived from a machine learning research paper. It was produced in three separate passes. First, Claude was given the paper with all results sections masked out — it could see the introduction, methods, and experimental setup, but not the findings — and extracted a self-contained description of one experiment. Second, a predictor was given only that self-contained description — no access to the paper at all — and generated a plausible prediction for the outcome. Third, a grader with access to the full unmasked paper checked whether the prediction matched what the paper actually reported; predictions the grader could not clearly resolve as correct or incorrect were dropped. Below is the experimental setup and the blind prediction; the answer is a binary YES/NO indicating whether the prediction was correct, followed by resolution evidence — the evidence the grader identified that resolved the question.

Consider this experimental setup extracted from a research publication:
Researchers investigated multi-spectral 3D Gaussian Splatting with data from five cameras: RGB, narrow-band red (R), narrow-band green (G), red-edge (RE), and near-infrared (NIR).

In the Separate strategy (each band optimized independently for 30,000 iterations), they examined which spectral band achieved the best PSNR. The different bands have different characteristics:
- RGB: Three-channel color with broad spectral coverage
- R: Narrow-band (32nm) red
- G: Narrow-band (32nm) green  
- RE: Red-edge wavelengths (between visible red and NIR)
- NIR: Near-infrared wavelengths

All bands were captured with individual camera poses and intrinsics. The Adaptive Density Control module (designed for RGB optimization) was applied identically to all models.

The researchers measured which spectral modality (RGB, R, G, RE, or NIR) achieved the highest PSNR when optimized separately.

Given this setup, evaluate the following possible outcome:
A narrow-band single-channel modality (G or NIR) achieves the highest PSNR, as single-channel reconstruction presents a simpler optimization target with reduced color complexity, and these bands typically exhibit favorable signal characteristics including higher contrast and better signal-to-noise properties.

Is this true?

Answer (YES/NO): YES